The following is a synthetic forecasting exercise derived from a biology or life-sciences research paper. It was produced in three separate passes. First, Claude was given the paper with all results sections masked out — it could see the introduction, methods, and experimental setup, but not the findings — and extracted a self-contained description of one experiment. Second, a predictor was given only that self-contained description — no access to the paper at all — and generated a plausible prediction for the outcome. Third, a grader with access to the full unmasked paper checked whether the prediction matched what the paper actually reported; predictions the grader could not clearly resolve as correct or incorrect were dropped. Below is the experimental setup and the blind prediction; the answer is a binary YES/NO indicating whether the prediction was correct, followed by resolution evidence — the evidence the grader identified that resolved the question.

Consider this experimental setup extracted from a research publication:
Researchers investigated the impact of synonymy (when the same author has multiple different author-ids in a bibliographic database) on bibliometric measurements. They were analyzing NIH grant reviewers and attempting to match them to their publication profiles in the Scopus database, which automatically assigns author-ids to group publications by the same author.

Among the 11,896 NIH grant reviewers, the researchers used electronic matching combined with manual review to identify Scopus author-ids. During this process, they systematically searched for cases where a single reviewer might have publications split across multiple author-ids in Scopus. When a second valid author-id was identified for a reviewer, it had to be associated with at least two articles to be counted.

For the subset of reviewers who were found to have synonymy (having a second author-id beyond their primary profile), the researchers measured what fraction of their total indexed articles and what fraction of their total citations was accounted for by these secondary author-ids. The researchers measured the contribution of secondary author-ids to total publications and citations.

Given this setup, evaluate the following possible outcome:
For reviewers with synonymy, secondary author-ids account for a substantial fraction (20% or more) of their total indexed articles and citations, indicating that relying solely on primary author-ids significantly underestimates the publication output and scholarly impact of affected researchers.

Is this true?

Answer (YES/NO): NO